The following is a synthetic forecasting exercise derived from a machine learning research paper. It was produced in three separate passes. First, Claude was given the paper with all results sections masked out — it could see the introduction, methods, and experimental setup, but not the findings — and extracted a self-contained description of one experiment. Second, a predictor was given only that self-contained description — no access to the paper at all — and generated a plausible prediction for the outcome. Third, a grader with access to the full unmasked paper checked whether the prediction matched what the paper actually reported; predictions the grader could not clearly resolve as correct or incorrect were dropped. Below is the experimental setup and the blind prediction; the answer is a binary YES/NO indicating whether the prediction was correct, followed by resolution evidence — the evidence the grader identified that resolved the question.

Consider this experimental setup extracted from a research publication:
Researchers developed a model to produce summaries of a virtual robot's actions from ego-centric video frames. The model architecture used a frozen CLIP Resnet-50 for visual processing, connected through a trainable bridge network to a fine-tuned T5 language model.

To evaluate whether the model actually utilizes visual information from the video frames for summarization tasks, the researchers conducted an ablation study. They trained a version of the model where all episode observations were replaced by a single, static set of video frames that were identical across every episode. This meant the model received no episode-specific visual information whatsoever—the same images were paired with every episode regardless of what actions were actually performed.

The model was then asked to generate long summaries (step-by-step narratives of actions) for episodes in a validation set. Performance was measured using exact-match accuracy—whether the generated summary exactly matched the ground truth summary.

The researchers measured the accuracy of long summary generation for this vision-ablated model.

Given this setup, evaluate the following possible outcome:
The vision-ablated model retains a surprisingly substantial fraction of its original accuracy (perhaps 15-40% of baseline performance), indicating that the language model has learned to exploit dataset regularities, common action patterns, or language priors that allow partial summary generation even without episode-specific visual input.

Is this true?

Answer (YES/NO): NO